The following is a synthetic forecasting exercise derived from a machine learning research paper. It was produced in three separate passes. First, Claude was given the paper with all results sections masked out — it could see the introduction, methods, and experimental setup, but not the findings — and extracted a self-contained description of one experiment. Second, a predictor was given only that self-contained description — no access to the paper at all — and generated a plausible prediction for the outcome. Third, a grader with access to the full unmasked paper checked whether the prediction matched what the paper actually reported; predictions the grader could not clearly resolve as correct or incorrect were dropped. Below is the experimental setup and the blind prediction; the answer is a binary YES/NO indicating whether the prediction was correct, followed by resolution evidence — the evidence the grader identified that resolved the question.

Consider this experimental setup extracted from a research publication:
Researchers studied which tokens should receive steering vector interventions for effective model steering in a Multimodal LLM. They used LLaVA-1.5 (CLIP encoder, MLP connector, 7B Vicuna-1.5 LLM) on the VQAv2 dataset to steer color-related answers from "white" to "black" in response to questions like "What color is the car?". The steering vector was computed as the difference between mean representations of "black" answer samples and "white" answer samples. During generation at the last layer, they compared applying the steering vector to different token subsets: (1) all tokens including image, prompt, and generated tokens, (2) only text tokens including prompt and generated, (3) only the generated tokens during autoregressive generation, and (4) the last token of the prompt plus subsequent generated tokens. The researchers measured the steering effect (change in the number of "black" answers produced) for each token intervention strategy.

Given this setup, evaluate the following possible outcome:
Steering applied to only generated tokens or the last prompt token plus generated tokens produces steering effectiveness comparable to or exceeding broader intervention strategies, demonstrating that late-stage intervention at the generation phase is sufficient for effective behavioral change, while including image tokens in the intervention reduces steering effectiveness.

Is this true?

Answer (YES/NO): NO